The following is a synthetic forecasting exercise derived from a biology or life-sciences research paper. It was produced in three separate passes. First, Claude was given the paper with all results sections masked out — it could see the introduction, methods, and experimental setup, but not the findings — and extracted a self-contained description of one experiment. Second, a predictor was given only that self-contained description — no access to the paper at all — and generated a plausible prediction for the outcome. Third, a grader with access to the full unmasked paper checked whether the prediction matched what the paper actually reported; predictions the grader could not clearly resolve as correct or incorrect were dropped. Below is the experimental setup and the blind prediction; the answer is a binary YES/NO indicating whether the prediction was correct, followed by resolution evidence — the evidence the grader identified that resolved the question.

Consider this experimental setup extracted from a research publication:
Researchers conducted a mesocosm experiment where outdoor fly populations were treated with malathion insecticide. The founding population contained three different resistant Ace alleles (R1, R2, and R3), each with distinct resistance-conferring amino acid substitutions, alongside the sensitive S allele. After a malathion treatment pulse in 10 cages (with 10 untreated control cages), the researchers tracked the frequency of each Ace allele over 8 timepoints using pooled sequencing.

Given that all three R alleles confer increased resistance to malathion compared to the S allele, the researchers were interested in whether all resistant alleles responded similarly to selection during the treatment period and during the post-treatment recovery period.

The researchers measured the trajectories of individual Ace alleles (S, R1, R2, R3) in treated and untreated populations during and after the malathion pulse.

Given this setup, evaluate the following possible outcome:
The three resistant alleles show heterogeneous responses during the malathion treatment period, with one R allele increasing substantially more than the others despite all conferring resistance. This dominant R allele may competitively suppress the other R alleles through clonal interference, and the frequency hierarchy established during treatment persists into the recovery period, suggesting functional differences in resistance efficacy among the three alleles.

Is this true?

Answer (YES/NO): NO